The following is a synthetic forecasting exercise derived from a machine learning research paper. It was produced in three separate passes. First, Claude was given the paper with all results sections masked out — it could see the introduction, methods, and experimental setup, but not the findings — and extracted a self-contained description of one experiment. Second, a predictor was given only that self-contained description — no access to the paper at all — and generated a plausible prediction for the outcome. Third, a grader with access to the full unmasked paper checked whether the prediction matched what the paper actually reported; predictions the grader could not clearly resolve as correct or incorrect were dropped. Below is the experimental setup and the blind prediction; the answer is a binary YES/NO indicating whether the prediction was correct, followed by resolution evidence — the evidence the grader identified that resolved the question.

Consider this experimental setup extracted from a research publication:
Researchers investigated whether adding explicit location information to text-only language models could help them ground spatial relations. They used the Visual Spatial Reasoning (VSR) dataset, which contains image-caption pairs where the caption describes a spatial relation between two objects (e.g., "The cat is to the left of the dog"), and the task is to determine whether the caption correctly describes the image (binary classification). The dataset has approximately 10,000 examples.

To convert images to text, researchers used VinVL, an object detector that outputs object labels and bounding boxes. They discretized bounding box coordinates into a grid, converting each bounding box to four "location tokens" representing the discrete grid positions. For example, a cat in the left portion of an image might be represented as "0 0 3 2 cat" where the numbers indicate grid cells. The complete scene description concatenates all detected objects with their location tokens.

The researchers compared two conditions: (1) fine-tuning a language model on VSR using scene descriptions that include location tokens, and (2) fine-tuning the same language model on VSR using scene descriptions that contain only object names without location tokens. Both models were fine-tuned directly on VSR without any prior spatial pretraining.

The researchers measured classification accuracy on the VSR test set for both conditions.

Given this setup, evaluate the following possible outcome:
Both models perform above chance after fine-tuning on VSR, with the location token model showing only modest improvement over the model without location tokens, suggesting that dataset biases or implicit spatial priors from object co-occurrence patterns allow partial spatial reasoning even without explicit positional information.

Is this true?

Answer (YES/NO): NO